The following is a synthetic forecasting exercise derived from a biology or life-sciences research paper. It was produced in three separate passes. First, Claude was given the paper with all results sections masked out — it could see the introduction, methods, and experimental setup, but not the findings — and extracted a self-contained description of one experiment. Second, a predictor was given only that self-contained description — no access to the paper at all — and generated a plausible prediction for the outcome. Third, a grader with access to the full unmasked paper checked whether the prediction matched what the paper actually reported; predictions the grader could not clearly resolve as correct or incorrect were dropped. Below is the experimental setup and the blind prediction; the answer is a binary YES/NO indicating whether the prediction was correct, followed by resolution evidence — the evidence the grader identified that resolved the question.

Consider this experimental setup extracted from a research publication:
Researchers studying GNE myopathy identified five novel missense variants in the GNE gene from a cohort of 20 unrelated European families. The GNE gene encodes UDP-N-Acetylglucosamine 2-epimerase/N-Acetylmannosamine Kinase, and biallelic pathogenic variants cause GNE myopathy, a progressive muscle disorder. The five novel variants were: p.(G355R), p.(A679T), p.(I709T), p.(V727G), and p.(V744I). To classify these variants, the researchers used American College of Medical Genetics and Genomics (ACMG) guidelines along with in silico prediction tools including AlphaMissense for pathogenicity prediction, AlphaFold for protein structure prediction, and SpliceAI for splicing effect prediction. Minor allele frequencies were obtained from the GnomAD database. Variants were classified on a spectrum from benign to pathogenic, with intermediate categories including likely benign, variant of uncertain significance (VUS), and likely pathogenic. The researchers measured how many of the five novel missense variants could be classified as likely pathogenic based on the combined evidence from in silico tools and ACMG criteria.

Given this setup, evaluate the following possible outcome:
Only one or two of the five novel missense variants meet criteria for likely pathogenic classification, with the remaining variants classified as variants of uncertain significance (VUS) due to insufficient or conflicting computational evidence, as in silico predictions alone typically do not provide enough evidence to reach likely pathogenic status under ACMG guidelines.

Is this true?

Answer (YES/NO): YES